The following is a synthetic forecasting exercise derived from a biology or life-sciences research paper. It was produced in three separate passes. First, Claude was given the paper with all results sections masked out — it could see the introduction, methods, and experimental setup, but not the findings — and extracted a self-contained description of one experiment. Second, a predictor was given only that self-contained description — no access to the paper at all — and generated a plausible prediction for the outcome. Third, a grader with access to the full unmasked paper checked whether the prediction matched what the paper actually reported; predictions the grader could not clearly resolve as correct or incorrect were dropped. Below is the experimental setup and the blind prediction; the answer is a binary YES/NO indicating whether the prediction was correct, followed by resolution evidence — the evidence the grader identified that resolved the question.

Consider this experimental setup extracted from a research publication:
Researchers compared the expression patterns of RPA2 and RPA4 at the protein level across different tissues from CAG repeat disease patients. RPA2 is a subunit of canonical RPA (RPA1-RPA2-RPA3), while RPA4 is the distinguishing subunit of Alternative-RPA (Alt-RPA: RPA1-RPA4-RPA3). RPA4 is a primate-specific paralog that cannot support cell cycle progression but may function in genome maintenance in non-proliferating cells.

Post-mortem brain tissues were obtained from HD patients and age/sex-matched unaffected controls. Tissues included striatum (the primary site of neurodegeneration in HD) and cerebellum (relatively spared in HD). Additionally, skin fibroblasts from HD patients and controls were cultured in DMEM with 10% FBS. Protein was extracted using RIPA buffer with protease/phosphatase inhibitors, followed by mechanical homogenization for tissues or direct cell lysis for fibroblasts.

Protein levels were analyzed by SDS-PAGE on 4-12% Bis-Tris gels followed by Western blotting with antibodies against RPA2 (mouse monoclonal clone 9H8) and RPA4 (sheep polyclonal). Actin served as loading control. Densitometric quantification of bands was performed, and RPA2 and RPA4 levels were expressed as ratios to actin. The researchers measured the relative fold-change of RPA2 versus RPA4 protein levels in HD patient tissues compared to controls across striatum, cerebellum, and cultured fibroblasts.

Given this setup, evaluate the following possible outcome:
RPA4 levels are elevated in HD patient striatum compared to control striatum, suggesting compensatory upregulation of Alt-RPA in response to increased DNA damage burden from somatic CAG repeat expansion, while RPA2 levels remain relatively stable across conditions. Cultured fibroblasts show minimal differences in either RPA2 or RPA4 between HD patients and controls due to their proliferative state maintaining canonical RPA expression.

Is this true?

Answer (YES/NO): NO